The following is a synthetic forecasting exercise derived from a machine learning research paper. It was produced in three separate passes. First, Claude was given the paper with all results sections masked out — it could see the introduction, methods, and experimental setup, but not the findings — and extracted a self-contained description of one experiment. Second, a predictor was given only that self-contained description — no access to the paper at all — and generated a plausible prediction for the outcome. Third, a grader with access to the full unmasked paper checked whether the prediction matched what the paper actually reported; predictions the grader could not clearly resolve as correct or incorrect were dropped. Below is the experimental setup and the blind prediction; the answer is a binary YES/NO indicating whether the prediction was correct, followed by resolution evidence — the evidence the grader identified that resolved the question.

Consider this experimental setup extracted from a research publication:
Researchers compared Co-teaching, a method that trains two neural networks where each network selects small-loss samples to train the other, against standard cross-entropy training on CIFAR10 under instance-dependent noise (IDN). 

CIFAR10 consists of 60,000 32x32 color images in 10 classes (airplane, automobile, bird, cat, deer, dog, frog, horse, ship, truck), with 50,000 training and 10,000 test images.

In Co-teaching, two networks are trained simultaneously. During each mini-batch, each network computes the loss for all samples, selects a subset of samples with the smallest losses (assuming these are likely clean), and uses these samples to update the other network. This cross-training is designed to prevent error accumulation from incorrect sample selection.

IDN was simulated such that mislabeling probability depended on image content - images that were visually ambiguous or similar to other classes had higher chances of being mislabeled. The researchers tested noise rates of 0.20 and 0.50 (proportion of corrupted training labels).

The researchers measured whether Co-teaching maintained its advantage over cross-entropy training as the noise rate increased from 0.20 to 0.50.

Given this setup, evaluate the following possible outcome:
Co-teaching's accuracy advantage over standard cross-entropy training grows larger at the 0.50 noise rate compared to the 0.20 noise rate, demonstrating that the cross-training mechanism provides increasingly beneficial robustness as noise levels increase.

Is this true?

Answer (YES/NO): YES